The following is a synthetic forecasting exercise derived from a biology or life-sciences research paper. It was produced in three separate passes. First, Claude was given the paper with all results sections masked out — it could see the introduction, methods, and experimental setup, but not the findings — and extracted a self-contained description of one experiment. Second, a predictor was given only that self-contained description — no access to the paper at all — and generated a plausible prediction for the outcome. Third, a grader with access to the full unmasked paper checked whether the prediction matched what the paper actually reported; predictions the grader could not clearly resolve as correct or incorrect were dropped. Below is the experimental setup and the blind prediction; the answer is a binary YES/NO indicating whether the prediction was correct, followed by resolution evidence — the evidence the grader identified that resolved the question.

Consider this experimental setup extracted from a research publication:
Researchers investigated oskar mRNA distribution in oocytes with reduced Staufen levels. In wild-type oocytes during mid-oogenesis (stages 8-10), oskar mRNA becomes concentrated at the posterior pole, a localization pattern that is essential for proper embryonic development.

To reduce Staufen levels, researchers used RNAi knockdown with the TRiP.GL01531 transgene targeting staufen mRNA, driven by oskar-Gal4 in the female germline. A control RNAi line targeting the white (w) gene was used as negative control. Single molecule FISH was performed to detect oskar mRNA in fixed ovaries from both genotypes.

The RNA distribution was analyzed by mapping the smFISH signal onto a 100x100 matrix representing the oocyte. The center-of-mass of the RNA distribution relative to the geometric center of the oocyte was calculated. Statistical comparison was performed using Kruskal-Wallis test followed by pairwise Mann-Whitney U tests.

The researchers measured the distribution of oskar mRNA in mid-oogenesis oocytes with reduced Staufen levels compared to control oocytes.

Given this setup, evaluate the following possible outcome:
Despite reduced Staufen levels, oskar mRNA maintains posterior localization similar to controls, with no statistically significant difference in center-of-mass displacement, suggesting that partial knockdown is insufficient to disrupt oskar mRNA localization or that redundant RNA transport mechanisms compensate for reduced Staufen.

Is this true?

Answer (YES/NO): NO